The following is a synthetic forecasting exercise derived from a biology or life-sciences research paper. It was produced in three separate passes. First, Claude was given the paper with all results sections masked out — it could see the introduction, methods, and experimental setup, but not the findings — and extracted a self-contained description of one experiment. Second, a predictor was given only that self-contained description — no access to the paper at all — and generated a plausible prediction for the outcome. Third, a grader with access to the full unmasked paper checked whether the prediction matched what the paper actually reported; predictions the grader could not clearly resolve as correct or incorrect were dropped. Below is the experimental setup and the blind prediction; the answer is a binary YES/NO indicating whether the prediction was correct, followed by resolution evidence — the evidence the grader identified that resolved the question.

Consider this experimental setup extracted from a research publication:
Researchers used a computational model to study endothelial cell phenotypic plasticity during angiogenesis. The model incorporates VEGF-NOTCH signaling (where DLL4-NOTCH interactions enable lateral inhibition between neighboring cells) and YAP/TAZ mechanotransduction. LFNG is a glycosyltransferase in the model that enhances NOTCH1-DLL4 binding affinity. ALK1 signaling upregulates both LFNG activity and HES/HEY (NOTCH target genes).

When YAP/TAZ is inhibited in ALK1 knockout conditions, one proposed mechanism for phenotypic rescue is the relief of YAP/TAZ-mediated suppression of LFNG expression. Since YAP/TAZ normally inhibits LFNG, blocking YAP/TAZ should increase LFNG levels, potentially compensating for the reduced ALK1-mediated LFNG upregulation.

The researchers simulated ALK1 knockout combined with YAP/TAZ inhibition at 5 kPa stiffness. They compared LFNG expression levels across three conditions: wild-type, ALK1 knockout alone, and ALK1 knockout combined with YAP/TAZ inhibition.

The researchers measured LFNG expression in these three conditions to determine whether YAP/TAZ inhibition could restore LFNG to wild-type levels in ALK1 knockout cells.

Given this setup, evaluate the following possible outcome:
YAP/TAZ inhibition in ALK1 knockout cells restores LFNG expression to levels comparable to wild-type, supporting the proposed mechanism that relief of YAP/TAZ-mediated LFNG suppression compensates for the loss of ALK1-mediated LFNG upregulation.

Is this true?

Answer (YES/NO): NO